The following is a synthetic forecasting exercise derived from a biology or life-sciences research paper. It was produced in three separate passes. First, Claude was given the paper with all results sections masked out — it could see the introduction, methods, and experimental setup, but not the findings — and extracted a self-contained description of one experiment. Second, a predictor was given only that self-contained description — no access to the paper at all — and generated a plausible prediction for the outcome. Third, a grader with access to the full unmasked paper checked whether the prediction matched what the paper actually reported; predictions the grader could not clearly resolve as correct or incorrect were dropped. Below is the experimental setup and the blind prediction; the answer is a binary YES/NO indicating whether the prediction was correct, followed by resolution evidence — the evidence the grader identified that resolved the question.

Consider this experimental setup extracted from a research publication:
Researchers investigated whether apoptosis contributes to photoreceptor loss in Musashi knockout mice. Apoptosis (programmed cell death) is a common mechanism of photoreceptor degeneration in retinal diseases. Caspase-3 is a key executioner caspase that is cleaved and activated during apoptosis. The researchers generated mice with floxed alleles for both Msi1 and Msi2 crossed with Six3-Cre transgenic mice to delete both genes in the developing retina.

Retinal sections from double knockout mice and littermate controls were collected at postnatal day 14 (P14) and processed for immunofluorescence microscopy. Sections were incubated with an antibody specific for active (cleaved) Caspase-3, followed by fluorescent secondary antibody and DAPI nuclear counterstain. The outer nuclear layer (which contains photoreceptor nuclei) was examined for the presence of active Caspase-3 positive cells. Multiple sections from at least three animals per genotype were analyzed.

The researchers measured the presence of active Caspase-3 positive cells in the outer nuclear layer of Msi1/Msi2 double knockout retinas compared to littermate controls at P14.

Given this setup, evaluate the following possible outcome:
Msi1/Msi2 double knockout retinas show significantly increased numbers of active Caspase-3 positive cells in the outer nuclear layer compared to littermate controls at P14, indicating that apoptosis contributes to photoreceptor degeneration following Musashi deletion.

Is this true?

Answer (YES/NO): NO